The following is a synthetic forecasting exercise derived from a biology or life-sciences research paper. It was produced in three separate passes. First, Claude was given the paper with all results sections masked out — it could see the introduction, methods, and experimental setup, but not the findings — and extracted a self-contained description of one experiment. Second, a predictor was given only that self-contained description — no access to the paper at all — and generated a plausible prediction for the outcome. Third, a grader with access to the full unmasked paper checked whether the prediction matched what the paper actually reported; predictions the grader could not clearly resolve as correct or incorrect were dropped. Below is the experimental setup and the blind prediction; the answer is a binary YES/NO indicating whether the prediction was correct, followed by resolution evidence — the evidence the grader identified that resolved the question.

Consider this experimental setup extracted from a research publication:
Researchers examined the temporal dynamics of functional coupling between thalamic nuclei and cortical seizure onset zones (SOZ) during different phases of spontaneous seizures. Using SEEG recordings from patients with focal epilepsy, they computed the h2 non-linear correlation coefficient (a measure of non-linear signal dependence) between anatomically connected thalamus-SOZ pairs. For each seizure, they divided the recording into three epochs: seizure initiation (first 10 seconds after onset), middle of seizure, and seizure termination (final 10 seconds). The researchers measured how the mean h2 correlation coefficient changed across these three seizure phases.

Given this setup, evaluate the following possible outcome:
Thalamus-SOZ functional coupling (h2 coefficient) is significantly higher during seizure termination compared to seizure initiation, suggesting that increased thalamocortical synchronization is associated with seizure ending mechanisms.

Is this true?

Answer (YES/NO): YES